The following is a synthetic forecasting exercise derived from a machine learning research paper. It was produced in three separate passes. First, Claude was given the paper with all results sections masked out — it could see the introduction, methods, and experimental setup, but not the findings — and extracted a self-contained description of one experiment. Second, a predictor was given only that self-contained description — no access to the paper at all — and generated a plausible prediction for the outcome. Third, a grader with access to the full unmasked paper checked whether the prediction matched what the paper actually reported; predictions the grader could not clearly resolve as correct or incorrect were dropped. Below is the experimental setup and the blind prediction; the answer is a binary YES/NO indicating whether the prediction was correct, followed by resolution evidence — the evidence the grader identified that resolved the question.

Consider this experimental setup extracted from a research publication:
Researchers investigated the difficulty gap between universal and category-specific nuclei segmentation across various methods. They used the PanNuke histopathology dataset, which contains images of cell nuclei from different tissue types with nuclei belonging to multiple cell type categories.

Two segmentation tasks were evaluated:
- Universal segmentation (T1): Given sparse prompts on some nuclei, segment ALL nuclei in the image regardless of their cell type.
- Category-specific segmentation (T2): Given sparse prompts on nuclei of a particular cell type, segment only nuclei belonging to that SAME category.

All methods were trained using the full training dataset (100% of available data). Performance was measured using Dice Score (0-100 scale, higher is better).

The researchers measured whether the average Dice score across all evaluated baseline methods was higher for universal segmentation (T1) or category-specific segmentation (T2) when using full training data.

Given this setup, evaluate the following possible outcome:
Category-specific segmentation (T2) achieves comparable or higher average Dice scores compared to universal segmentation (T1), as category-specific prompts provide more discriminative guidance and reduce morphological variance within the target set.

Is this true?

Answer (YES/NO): NO